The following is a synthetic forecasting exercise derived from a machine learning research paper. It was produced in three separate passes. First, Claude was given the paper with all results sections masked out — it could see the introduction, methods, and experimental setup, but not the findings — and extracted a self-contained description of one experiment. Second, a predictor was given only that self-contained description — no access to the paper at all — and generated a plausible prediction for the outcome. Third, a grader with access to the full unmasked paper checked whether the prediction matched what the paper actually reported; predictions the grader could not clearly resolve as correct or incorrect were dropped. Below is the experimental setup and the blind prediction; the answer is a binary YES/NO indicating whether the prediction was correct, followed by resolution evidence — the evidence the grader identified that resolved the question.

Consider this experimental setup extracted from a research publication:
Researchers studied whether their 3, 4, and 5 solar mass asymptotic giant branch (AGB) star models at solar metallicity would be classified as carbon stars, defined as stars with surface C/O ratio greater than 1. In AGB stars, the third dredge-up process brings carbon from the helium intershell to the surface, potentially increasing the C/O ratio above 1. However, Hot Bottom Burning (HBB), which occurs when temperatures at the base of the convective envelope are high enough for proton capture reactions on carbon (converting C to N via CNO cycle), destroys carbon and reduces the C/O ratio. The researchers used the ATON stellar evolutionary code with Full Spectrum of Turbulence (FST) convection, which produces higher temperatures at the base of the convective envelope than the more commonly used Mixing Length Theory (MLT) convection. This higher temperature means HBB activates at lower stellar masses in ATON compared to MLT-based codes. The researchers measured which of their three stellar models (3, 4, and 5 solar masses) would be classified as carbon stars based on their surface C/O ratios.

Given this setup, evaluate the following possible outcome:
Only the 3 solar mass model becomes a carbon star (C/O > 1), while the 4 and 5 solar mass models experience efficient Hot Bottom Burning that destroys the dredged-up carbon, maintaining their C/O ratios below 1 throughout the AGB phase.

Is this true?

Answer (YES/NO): YES